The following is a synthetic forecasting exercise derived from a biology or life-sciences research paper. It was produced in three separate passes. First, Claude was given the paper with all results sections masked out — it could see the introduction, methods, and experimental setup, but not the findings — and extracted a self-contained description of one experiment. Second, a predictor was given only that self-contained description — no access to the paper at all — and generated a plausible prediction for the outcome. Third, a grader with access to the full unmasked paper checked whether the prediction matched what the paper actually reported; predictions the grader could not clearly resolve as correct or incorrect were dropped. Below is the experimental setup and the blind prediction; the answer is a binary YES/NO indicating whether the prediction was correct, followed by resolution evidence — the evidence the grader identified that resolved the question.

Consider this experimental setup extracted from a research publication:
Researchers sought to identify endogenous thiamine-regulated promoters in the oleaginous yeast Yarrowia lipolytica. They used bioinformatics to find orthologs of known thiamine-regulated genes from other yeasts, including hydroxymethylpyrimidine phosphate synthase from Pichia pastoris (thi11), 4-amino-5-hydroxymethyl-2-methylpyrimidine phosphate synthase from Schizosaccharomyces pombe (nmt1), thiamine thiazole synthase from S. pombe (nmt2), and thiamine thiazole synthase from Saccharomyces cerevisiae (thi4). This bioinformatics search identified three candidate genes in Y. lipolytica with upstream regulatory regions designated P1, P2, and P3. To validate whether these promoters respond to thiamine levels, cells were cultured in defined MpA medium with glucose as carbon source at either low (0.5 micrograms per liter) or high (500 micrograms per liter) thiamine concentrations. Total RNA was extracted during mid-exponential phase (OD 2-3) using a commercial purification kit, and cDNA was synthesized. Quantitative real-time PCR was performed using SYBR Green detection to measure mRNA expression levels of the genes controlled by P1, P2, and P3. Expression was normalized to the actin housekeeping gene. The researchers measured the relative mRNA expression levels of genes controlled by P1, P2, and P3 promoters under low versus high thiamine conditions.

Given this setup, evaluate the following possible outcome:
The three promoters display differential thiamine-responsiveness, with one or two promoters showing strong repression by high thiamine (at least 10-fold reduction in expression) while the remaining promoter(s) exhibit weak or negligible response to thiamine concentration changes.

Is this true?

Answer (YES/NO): NO